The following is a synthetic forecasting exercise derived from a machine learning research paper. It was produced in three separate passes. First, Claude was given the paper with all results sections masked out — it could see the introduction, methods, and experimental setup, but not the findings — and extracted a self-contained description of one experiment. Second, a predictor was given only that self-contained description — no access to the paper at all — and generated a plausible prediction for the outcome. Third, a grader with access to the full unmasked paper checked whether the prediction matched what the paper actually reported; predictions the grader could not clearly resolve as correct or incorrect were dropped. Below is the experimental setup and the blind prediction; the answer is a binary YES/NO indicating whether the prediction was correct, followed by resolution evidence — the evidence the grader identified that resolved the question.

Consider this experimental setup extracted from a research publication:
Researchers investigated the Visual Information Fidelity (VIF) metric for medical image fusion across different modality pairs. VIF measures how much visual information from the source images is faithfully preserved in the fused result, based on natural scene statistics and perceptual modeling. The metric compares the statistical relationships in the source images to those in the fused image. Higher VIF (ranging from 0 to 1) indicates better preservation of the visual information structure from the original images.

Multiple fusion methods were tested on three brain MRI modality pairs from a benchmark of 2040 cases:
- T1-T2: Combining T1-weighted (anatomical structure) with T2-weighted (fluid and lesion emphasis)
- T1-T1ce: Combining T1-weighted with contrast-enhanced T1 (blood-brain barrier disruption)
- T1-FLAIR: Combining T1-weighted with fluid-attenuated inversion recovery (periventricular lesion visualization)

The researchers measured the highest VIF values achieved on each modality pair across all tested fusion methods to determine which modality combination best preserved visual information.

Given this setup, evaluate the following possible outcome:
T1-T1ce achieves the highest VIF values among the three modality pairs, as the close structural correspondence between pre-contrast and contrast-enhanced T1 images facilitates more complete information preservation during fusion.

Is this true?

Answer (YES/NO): NO